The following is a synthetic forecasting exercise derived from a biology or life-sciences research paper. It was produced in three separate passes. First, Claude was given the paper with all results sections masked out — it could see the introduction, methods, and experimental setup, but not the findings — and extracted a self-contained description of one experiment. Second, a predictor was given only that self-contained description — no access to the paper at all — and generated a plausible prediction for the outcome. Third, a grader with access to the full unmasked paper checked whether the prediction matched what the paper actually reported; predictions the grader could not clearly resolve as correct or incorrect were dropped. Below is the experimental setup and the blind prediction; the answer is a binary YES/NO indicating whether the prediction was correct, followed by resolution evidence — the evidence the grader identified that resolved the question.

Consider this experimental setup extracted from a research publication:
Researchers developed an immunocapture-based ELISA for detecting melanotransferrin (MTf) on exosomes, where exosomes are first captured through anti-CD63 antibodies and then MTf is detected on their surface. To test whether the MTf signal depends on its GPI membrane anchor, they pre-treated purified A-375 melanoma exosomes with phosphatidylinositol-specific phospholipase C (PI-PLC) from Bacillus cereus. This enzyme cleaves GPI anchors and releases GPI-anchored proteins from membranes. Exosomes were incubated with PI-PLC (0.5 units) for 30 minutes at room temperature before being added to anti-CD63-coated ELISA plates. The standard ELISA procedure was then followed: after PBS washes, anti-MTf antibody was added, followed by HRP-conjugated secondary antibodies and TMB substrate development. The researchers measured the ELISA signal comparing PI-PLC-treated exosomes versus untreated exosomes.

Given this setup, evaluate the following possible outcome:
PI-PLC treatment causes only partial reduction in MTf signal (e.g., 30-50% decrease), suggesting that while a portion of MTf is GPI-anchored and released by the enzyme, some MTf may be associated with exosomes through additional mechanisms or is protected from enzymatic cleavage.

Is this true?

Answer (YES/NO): NO